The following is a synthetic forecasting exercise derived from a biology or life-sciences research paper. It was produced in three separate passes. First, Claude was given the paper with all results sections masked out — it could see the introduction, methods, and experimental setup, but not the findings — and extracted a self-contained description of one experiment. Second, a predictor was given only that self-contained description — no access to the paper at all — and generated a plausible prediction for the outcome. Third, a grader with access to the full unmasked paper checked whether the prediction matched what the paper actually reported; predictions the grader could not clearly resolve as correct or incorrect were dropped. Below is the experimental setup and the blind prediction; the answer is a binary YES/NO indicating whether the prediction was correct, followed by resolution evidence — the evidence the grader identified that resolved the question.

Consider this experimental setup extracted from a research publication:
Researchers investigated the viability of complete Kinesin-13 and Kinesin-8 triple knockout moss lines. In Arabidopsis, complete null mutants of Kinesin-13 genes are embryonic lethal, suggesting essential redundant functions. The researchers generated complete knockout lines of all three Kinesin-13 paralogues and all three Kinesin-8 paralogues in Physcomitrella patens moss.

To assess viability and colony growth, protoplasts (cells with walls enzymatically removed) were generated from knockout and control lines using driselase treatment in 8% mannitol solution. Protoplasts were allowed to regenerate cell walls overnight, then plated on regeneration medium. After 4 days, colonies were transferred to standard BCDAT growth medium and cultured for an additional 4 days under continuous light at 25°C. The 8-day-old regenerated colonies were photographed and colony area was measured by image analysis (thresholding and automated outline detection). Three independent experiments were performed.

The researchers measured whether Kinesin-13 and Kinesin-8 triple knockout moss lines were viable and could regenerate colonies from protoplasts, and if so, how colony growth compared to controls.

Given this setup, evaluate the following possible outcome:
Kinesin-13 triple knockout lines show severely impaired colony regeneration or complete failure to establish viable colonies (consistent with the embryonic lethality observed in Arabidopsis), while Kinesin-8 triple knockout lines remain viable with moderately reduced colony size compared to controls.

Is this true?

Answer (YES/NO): NO